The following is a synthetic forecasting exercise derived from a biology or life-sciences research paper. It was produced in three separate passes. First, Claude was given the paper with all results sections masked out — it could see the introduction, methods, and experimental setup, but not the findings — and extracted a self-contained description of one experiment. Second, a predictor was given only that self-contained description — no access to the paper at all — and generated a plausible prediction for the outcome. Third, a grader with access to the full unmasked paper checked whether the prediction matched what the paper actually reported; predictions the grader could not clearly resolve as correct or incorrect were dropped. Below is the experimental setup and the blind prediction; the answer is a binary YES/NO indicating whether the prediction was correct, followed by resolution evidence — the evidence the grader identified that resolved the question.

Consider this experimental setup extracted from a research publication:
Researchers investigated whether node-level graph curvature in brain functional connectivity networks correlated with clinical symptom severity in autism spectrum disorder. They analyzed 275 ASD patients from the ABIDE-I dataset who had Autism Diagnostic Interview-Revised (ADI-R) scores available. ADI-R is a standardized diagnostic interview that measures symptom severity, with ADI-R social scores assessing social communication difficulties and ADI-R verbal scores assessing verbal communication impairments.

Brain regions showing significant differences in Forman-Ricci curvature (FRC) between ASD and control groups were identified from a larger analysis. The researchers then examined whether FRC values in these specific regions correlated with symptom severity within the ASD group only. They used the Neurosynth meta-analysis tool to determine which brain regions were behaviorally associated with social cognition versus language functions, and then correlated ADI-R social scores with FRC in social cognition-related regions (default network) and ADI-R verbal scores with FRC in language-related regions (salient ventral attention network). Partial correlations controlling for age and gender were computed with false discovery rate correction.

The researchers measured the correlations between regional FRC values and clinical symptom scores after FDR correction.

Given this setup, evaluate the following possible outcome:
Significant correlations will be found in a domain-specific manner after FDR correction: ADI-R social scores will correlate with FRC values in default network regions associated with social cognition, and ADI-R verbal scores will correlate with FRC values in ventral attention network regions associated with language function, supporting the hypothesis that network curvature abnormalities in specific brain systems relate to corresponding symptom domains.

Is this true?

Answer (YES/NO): NO